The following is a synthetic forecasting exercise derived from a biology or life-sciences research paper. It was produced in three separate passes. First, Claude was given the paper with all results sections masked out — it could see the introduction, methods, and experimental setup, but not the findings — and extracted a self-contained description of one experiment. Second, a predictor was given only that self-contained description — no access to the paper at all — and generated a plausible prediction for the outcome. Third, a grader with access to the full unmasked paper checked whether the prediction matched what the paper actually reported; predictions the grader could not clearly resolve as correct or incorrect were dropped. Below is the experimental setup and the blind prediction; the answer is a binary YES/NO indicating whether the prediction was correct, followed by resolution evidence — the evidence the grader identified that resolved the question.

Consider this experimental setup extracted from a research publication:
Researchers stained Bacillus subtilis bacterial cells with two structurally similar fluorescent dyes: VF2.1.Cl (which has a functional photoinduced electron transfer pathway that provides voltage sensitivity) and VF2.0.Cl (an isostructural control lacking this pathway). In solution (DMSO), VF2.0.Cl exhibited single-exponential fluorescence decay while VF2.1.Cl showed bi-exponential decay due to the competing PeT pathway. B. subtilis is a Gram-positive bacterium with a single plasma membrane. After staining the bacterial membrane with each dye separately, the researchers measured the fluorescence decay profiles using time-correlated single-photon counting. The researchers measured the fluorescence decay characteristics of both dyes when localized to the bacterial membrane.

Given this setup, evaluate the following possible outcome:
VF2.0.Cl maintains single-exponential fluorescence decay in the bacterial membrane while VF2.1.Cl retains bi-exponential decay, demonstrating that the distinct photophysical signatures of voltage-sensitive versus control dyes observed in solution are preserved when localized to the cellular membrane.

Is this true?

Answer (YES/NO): NO